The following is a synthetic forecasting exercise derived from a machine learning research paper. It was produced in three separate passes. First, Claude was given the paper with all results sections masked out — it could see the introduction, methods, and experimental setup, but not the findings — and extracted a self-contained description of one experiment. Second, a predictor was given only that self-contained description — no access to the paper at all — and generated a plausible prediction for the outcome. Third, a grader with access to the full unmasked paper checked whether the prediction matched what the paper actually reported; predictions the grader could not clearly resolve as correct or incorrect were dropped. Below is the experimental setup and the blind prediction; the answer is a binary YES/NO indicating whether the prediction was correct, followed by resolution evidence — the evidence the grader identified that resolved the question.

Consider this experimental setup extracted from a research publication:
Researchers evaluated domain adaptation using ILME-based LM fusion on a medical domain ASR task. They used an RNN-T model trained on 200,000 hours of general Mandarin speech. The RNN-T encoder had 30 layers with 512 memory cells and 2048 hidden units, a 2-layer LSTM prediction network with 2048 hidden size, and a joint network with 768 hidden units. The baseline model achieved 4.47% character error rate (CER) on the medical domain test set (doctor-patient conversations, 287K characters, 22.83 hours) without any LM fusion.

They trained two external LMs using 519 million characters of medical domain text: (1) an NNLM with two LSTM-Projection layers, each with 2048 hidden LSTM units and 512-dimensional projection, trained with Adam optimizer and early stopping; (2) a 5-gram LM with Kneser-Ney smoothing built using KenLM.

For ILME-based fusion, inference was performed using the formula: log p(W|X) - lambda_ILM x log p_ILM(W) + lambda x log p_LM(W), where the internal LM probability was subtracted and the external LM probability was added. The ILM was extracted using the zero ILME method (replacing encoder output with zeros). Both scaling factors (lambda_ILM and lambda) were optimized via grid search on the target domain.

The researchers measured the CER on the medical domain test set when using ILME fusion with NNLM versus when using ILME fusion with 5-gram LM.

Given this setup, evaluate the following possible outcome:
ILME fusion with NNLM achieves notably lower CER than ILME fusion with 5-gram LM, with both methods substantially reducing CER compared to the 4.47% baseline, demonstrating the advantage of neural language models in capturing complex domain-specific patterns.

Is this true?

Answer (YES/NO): NO